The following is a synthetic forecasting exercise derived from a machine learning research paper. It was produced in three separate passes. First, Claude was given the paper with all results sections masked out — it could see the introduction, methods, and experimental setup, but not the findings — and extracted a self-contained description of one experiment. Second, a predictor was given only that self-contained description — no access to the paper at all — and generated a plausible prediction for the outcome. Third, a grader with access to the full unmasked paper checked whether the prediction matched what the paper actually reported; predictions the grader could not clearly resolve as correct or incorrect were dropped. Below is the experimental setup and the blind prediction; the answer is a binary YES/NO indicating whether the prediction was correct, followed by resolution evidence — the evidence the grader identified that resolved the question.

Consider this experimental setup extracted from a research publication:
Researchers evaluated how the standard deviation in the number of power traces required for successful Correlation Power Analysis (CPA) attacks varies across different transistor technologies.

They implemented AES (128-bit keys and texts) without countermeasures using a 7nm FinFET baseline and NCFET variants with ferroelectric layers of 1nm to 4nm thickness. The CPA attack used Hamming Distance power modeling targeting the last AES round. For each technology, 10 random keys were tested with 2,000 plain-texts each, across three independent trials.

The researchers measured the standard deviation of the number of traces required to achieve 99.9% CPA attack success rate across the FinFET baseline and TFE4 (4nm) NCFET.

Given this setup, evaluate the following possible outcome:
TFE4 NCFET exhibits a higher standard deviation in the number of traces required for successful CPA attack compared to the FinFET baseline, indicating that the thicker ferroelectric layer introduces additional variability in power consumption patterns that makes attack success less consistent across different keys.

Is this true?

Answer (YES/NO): YES